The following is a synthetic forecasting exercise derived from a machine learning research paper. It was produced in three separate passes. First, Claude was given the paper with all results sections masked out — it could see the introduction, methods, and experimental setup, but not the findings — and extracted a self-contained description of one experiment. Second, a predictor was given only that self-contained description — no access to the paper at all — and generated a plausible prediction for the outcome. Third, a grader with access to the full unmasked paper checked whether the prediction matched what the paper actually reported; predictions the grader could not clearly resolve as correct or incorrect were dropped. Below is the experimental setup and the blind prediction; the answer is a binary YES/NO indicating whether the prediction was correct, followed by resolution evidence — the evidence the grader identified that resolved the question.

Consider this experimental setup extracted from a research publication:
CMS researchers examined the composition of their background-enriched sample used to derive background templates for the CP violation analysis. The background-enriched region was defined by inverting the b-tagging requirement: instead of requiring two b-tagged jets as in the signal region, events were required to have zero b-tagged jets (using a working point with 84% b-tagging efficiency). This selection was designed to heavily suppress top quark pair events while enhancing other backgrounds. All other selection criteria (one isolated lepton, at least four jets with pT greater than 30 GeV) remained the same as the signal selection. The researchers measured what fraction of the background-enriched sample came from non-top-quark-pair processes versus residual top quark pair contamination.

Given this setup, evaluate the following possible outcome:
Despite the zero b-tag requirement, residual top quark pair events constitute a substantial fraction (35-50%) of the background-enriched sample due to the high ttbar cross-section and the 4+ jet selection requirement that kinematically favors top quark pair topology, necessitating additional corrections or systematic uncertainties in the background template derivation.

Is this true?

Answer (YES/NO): NO